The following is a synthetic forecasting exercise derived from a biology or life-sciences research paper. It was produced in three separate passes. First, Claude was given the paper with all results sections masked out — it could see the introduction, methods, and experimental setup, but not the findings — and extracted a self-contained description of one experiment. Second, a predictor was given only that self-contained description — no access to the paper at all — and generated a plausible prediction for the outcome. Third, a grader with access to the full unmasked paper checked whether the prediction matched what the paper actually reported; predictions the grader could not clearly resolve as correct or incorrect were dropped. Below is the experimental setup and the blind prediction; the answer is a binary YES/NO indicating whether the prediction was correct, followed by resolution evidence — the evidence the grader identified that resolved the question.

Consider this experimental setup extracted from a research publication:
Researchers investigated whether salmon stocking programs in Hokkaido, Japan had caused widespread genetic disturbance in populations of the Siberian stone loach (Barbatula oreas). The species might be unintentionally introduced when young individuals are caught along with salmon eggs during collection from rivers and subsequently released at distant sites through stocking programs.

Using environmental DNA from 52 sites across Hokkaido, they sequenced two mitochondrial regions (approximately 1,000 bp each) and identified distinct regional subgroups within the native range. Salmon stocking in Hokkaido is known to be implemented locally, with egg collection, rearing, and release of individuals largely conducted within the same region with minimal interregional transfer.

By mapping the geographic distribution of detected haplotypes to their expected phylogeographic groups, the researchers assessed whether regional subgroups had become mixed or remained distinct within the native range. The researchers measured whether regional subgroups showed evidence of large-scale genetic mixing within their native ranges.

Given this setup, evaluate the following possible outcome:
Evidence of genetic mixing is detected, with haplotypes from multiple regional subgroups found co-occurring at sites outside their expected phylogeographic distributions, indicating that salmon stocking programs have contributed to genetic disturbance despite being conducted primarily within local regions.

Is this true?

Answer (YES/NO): NO